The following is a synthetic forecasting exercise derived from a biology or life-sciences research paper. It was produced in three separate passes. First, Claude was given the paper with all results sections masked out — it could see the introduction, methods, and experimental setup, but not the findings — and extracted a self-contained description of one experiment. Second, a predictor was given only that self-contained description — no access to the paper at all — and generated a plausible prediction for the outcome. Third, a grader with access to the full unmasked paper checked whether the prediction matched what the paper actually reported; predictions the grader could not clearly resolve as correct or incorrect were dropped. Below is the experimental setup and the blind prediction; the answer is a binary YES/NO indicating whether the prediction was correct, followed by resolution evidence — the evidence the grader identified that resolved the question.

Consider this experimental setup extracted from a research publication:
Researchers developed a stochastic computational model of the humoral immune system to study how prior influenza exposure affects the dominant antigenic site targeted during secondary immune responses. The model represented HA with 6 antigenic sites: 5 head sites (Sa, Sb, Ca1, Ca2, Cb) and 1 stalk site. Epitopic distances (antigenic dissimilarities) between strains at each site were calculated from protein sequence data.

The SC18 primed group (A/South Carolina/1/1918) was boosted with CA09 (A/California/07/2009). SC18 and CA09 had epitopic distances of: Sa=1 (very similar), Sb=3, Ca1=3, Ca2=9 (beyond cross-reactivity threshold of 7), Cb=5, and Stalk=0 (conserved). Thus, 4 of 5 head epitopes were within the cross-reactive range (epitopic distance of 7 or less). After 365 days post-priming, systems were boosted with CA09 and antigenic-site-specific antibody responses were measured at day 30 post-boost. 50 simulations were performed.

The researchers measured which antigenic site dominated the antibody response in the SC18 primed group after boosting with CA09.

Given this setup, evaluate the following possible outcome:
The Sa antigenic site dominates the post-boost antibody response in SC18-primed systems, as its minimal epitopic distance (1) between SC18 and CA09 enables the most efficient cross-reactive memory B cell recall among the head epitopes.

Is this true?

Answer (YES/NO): YES